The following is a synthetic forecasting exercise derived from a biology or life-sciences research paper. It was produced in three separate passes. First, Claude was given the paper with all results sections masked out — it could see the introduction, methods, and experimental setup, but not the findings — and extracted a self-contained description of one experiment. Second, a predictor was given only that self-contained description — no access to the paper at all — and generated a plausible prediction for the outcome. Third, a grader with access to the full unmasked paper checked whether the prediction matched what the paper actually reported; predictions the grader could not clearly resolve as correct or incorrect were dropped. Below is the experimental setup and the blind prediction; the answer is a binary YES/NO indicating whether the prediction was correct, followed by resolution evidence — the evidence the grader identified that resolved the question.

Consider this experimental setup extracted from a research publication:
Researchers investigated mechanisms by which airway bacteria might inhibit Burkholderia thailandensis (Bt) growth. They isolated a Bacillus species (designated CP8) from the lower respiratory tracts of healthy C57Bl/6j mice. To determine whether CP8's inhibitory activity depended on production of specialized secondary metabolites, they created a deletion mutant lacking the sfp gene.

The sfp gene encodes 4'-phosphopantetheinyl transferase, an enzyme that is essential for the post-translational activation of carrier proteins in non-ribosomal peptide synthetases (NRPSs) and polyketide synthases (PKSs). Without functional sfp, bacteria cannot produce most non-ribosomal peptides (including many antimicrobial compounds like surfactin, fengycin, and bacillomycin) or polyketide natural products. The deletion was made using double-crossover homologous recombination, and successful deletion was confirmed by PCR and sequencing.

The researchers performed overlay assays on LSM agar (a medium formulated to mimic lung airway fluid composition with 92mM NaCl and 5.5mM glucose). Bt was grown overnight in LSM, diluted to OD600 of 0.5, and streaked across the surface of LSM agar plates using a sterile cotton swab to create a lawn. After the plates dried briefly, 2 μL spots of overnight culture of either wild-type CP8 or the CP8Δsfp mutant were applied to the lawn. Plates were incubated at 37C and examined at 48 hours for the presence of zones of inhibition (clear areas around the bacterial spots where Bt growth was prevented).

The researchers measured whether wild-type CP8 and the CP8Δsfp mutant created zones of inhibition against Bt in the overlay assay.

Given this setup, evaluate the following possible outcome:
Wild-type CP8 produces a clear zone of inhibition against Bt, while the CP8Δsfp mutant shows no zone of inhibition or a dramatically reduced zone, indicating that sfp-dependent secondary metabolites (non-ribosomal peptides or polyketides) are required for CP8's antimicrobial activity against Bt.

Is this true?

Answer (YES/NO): YES